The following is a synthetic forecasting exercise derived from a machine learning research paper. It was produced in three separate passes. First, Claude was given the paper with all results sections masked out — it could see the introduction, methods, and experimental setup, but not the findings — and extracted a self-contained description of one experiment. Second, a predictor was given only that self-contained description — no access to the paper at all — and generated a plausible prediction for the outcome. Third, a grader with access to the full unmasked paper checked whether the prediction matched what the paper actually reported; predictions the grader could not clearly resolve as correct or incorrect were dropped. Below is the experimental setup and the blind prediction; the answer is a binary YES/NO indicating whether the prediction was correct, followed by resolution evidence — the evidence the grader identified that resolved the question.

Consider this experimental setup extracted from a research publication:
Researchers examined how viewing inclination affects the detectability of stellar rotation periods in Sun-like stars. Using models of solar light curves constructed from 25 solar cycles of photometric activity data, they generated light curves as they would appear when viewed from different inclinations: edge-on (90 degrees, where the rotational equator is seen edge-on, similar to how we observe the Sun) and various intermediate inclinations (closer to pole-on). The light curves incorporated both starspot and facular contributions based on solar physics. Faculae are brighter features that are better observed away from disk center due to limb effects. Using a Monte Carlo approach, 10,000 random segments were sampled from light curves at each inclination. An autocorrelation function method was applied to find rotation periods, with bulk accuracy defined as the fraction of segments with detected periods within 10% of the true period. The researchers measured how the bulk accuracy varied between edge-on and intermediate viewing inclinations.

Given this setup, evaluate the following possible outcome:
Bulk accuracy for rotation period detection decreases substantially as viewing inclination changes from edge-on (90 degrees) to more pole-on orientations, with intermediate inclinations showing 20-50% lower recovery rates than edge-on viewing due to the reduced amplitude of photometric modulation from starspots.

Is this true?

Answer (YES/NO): NO